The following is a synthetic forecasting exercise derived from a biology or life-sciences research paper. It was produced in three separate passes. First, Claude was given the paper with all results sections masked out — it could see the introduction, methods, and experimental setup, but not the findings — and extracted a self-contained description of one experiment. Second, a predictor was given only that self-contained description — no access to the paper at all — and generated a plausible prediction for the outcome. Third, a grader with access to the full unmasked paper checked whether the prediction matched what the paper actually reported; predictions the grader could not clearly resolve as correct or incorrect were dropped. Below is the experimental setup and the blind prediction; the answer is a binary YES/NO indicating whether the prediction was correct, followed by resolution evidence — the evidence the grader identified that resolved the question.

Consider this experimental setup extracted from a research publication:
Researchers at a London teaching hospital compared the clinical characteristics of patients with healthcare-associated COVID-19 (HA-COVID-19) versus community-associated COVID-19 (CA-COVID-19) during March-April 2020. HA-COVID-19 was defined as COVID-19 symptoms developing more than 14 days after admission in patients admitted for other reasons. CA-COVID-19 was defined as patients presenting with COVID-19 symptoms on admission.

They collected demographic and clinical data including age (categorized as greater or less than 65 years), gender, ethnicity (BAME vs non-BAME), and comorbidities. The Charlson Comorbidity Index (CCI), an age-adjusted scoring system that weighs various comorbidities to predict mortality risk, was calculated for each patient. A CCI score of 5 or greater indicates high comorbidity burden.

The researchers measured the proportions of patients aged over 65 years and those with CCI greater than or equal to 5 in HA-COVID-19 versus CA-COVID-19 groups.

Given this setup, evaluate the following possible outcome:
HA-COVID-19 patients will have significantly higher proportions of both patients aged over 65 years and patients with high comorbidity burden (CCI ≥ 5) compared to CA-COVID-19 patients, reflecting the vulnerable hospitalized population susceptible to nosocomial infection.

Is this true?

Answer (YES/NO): YES